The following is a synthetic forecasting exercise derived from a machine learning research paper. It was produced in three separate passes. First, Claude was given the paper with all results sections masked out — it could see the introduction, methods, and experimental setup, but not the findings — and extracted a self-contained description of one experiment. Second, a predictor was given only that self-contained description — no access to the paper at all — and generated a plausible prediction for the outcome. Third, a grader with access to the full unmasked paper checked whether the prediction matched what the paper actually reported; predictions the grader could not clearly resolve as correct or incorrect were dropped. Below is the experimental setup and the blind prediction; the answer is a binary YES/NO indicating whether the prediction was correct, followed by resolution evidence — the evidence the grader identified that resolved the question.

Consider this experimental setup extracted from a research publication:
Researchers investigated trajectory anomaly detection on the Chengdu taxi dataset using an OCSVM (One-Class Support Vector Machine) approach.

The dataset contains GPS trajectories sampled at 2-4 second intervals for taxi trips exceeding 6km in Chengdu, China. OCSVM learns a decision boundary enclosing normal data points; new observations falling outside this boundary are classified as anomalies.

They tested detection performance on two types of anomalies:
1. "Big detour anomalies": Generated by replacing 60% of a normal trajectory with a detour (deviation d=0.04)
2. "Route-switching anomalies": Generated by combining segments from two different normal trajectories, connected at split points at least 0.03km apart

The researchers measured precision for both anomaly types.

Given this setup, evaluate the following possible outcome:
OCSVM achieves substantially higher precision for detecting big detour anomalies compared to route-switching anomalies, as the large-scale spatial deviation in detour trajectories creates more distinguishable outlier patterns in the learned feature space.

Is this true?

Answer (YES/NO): YES